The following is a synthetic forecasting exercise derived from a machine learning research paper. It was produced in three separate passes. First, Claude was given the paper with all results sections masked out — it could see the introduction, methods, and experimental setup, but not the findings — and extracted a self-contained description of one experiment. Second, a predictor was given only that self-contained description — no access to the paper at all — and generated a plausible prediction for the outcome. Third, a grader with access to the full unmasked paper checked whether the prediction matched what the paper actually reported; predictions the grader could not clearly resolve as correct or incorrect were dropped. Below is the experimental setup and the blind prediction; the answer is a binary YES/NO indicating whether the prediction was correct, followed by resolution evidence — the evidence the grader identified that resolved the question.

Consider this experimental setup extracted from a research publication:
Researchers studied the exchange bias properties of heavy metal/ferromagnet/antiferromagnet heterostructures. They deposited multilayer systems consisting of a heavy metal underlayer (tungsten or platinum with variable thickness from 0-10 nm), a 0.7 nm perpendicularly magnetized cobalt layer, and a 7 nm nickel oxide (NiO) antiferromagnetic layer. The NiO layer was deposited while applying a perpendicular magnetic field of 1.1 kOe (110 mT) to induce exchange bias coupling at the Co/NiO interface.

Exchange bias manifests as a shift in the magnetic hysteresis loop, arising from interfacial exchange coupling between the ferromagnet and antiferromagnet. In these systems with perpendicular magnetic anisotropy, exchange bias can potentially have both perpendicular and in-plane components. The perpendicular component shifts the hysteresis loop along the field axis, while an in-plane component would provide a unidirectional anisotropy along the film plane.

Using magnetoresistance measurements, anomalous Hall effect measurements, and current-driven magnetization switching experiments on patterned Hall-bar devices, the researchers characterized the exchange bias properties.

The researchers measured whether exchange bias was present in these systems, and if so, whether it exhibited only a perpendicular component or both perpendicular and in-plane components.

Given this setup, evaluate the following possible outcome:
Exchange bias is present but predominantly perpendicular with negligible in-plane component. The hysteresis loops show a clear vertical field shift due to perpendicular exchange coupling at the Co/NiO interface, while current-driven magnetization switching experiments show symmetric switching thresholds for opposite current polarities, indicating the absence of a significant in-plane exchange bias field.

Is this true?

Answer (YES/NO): NO